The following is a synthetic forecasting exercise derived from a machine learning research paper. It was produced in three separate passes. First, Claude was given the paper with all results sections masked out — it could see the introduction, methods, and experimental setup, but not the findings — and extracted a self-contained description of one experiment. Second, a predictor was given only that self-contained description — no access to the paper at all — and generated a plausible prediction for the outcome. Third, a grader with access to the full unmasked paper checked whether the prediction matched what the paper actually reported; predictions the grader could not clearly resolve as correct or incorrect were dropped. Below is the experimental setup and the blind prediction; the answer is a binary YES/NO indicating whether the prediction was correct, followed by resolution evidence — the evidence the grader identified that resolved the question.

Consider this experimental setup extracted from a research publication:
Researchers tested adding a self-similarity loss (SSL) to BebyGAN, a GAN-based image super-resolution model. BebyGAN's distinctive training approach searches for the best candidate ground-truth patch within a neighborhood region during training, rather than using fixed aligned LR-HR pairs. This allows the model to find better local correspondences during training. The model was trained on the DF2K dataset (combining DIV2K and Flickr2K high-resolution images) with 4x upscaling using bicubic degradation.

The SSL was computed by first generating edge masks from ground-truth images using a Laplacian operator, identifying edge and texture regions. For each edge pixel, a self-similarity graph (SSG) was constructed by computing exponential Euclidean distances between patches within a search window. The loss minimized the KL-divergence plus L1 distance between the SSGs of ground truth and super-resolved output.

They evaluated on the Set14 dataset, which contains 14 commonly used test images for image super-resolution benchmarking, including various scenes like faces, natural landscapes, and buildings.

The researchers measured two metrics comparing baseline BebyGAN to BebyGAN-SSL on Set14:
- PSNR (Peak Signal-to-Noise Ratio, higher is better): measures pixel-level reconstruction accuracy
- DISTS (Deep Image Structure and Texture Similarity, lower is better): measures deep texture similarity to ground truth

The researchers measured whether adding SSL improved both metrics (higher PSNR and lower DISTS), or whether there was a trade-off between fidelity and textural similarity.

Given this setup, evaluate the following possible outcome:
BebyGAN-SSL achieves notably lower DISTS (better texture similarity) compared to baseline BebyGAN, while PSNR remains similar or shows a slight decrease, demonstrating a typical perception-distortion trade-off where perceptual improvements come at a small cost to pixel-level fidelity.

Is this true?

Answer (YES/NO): NO